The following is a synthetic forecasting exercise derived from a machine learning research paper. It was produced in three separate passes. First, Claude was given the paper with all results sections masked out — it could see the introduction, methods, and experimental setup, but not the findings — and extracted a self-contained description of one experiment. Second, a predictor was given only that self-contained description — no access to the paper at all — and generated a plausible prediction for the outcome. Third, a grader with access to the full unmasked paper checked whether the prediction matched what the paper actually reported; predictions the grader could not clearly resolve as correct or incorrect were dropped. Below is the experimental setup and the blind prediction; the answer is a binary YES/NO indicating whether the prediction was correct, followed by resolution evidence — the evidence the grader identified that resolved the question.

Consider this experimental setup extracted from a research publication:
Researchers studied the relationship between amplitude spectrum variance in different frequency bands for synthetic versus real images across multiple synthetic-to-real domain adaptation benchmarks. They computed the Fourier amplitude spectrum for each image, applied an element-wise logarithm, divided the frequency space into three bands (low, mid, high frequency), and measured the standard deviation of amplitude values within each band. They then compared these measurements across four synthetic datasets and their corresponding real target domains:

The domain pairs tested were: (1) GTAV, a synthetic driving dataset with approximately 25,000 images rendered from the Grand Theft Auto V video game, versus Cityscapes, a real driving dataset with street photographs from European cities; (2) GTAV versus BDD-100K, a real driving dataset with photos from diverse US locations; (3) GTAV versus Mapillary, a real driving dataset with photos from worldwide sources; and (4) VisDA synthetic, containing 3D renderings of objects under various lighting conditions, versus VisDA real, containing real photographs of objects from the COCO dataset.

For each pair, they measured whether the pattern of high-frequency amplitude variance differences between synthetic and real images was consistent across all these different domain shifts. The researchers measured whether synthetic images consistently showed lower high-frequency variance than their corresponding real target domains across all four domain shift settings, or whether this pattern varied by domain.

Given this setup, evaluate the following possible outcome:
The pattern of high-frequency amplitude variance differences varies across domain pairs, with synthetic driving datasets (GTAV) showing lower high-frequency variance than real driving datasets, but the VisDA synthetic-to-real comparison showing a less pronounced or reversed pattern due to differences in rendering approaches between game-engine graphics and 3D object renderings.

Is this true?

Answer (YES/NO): NO